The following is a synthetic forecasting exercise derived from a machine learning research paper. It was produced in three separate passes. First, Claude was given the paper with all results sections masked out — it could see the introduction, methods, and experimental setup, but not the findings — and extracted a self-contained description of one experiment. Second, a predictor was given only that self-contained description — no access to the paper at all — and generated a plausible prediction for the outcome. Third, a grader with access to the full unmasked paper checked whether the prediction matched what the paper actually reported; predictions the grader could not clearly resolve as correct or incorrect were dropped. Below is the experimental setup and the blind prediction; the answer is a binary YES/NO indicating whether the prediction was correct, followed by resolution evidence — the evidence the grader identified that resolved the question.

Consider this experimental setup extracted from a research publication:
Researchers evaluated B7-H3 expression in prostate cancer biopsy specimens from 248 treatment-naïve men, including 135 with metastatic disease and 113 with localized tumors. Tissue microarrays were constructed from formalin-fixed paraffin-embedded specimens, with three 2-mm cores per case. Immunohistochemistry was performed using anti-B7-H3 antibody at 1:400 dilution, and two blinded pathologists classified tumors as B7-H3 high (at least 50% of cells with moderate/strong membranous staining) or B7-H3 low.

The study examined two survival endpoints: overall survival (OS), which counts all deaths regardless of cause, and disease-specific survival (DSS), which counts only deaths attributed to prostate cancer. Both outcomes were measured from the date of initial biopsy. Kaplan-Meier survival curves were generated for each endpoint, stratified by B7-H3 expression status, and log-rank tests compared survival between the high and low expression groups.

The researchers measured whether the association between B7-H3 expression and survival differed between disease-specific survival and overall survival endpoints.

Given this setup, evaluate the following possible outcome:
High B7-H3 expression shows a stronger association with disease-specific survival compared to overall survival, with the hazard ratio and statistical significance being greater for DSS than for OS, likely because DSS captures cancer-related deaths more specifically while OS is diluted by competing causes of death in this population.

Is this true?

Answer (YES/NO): NO